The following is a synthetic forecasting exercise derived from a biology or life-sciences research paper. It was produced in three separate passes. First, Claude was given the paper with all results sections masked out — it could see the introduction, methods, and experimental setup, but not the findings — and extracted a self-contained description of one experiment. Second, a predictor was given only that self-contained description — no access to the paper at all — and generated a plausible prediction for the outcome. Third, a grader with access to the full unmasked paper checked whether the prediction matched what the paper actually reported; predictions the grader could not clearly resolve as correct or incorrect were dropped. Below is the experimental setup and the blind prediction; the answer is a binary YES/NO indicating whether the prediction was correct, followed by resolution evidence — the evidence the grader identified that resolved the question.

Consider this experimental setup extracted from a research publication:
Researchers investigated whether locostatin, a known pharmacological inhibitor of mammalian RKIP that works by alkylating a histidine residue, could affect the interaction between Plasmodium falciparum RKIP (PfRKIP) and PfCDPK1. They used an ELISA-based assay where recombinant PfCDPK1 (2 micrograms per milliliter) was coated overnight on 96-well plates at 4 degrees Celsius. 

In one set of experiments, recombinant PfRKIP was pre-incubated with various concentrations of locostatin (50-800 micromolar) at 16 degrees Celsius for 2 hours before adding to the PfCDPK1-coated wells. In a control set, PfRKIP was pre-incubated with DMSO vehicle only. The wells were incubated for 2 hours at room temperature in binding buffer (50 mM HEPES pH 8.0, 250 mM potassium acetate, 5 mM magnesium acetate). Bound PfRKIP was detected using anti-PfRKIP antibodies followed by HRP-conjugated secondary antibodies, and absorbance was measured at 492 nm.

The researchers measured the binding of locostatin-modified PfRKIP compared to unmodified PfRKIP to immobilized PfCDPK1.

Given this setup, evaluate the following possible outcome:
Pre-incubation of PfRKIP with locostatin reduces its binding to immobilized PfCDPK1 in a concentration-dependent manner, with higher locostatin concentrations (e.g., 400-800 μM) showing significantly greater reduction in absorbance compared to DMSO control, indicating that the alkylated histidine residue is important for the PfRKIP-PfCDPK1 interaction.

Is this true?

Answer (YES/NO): NO